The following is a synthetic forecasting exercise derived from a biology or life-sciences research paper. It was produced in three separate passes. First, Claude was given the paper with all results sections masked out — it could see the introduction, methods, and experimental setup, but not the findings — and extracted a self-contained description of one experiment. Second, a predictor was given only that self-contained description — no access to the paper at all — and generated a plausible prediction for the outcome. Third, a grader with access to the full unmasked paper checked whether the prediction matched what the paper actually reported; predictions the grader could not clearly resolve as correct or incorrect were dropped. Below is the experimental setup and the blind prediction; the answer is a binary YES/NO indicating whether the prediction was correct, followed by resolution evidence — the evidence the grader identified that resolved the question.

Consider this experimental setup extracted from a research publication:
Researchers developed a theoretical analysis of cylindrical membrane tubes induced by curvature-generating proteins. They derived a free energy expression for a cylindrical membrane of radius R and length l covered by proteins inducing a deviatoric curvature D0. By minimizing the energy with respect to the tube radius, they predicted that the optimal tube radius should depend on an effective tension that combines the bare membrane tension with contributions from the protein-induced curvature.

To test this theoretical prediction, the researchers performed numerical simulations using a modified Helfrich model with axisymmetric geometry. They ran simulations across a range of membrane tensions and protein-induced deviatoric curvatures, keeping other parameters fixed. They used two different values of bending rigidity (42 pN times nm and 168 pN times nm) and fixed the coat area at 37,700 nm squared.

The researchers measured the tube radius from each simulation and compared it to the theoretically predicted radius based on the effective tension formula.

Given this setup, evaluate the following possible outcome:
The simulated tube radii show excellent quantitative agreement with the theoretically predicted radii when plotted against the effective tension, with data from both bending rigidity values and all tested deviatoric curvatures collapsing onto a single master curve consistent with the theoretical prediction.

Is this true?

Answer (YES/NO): NO